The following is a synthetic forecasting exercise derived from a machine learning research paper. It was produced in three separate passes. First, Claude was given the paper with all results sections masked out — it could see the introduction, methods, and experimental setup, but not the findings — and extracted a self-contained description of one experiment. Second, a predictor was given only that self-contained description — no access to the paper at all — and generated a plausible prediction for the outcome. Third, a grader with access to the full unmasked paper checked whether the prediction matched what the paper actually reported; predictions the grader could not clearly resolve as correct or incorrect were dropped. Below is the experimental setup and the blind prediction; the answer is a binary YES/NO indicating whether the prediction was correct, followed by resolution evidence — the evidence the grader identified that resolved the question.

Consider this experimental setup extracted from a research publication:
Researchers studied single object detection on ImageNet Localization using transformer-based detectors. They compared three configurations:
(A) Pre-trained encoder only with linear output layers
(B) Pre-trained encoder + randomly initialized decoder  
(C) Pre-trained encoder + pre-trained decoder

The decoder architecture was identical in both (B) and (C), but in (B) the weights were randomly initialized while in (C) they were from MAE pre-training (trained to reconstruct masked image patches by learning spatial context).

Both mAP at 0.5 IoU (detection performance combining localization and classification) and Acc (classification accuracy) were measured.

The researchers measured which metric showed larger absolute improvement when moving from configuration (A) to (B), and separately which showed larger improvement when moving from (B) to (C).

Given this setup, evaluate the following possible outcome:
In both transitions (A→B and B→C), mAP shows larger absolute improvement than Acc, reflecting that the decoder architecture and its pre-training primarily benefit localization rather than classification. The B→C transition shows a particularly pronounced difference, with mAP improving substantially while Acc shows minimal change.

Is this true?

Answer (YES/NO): NO